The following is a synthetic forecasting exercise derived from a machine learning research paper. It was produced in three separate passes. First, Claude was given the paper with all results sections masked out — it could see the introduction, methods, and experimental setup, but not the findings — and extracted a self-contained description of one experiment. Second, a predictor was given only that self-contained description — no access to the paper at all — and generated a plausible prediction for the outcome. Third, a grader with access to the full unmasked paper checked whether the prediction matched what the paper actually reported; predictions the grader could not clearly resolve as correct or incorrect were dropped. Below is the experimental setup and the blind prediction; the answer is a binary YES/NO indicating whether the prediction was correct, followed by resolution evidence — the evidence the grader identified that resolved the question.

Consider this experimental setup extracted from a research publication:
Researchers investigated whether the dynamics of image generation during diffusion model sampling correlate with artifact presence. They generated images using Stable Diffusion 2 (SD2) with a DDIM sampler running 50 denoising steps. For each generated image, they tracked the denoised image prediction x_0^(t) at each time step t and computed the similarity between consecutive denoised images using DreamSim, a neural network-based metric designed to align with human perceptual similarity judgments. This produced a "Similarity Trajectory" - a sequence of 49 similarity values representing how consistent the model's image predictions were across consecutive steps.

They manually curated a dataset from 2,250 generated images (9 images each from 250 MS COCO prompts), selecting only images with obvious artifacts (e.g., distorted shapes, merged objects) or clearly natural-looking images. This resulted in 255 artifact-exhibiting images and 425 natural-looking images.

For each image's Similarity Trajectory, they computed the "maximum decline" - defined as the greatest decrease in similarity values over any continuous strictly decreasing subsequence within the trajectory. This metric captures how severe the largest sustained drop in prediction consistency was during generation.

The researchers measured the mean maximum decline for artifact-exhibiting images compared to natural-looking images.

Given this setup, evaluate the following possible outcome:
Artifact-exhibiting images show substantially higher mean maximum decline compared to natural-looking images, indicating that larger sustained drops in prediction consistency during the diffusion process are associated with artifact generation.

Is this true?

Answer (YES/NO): YES